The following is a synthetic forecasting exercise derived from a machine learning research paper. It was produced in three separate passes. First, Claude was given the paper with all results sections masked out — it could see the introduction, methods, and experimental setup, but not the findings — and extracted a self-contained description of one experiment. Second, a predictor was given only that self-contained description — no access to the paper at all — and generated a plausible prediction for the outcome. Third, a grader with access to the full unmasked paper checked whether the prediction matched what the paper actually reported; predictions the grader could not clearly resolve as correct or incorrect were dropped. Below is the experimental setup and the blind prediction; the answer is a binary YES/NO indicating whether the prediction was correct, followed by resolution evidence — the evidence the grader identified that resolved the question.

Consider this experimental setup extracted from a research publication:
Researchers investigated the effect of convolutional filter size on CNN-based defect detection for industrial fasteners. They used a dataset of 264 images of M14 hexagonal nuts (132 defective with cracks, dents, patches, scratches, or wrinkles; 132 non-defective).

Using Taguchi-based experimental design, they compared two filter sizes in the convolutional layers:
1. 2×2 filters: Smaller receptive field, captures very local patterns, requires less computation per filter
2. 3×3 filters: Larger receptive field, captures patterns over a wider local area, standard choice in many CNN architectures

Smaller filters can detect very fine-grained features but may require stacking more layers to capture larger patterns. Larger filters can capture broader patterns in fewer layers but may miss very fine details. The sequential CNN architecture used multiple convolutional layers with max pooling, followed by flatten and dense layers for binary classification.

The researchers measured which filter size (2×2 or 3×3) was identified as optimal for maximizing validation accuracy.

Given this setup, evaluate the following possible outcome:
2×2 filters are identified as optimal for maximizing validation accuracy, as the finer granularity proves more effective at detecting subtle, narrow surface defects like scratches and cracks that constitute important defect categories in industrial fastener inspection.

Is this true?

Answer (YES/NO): NO